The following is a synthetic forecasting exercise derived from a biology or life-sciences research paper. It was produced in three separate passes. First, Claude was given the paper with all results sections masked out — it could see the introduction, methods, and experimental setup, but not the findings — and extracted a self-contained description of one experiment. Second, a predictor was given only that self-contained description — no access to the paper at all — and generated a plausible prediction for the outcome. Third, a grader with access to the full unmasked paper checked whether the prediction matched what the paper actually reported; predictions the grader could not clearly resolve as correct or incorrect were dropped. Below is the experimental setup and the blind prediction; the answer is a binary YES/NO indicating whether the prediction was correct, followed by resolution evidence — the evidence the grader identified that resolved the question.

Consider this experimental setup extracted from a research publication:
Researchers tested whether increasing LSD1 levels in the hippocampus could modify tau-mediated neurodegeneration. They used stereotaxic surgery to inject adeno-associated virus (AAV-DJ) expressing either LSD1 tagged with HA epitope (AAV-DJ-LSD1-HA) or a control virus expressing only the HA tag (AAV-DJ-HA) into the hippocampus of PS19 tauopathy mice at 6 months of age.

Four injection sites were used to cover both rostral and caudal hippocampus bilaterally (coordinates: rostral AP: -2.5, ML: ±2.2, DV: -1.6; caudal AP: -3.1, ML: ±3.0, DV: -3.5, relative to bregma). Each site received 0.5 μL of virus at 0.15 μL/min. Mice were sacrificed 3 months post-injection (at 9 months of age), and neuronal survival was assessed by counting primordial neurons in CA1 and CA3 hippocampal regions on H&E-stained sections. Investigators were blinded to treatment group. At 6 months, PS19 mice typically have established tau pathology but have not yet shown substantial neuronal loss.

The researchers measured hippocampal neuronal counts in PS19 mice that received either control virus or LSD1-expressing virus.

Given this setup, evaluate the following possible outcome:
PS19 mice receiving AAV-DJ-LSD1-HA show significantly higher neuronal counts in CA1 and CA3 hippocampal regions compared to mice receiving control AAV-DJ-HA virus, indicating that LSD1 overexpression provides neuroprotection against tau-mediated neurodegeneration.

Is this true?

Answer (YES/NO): YES